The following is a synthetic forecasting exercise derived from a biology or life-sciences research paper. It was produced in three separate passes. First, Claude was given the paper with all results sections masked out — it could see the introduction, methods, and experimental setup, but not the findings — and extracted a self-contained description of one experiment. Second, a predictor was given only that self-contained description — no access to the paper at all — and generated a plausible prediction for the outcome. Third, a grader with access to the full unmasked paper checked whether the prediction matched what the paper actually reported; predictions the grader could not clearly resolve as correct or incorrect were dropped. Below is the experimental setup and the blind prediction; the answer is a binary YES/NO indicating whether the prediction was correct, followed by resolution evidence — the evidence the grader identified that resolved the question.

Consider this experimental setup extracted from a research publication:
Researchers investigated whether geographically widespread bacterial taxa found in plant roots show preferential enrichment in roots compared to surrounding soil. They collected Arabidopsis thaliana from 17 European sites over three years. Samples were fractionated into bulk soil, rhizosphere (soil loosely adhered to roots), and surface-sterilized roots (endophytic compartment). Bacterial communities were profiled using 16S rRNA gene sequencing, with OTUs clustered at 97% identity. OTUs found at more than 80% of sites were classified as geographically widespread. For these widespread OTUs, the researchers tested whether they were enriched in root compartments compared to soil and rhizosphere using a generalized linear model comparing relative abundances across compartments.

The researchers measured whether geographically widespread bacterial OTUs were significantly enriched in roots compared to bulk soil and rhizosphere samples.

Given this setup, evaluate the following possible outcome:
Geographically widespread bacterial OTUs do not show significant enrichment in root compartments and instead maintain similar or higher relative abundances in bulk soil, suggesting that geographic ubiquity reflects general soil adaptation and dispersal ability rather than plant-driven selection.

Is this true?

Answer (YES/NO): NO